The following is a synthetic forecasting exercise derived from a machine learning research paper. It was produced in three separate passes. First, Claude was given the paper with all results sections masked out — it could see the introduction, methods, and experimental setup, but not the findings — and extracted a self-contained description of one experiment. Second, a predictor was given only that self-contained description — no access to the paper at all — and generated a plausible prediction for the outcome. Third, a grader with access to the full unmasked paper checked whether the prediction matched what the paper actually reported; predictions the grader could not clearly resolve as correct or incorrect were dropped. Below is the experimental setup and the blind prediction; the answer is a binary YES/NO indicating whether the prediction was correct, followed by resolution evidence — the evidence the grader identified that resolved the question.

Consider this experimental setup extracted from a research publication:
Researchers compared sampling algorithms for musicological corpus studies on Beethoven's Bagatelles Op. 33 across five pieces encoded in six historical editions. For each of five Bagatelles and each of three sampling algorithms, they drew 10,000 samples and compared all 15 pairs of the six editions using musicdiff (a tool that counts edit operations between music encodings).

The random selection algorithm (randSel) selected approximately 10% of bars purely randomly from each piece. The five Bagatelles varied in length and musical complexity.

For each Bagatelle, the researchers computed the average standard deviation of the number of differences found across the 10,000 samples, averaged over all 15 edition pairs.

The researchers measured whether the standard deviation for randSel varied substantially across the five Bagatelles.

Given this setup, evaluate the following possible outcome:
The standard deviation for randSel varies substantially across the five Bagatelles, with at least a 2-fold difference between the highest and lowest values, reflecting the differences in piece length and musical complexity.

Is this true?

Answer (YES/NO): NO